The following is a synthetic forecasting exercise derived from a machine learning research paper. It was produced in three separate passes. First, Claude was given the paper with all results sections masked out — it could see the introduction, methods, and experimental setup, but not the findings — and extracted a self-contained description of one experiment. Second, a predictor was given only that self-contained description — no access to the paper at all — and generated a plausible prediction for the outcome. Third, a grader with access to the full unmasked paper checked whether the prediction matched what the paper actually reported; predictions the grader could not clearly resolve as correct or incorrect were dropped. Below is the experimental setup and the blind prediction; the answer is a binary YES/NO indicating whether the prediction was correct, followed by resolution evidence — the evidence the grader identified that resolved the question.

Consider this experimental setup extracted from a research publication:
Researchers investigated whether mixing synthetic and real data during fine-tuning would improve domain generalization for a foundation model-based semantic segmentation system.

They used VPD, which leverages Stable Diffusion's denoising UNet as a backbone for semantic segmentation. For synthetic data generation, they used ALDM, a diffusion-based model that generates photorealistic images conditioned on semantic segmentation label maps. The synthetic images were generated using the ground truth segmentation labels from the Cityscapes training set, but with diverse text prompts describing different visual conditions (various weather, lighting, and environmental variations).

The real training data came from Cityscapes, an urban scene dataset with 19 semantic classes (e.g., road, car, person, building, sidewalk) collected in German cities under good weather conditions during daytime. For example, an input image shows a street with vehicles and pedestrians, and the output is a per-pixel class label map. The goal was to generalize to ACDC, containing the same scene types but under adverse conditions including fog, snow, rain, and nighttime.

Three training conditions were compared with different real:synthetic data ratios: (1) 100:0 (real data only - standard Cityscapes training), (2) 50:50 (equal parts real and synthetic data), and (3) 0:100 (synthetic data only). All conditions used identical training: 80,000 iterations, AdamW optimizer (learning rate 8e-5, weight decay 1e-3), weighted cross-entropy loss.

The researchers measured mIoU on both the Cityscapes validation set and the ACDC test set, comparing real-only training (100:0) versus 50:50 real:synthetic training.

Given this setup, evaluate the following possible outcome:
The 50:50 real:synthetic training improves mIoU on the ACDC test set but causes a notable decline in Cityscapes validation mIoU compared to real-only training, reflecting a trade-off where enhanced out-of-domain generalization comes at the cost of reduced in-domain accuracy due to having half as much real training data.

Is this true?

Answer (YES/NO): NO